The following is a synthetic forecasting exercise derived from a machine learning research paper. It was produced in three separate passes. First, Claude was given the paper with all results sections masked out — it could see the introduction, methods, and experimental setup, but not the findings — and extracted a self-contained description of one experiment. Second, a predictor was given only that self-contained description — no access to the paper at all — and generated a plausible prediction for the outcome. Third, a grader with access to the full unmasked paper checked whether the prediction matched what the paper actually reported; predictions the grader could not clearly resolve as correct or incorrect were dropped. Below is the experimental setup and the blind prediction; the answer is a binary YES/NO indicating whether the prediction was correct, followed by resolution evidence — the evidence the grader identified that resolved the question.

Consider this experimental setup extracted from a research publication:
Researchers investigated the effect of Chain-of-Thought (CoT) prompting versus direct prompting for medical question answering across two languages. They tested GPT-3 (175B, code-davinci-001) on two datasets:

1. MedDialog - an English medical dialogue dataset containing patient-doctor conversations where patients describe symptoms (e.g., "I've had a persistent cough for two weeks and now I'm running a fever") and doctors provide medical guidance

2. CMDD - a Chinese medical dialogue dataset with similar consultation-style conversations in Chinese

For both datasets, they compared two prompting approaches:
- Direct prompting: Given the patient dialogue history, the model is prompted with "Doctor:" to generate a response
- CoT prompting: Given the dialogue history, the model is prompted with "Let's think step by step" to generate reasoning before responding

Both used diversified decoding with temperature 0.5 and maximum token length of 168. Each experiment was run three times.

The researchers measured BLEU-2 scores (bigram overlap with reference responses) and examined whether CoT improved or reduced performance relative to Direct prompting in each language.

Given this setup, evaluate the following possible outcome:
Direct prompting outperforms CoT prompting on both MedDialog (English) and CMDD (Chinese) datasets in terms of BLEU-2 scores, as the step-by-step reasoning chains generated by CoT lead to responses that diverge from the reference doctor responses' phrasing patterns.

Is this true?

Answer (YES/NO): YES